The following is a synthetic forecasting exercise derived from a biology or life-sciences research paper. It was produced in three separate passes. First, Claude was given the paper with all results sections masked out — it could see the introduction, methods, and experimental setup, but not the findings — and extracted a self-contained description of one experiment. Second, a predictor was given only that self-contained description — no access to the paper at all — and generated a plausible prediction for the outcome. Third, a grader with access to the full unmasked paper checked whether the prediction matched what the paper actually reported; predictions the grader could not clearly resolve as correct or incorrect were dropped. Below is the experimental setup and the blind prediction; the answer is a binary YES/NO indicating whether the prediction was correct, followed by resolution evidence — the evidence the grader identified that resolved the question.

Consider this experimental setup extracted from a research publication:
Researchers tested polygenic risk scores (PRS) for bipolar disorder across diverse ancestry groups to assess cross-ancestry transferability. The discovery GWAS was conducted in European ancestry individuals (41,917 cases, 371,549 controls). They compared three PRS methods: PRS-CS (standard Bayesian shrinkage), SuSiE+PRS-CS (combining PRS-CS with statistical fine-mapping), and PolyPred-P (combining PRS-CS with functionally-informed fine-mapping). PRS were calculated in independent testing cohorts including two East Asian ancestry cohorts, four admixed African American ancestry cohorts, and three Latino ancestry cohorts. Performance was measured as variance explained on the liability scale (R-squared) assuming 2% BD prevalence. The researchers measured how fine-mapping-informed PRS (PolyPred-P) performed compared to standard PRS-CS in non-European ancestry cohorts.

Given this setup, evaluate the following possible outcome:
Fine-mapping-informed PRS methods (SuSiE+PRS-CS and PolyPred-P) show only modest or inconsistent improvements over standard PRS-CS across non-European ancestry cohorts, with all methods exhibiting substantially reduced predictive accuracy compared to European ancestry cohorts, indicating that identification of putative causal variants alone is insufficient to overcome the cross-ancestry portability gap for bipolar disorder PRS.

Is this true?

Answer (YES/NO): YES